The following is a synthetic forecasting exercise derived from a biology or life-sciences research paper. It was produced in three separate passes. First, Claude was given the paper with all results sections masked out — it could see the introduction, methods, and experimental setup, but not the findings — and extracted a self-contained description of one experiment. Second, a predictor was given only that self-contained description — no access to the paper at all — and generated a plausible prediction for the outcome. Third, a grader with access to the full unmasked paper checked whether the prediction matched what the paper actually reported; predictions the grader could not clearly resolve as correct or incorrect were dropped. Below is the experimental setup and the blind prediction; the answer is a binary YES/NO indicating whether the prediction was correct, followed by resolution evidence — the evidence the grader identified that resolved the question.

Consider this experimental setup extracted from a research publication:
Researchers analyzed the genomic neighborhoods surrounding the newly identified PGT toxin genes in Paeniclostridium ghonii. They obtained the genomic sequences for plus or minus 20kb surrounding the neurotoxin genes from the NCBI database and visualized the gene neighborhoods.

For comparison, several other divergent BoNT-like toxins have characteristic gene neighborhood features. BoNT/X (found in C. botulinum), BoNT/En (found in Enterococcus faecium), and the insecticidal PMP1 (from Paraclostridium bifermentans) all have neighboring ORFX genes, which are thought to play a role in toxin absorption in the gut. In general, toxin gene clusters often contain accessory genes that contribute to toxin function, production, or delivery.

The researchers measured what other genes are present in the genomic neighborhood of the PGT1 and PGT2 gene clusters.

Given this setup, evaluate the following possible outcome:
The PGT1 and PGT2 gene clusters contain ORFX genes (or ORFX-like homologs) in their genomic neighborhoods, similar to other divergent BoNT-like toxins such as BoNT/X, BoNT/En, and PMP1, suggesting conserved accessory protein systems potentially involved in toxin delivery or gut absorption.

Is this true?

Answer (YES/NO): NO